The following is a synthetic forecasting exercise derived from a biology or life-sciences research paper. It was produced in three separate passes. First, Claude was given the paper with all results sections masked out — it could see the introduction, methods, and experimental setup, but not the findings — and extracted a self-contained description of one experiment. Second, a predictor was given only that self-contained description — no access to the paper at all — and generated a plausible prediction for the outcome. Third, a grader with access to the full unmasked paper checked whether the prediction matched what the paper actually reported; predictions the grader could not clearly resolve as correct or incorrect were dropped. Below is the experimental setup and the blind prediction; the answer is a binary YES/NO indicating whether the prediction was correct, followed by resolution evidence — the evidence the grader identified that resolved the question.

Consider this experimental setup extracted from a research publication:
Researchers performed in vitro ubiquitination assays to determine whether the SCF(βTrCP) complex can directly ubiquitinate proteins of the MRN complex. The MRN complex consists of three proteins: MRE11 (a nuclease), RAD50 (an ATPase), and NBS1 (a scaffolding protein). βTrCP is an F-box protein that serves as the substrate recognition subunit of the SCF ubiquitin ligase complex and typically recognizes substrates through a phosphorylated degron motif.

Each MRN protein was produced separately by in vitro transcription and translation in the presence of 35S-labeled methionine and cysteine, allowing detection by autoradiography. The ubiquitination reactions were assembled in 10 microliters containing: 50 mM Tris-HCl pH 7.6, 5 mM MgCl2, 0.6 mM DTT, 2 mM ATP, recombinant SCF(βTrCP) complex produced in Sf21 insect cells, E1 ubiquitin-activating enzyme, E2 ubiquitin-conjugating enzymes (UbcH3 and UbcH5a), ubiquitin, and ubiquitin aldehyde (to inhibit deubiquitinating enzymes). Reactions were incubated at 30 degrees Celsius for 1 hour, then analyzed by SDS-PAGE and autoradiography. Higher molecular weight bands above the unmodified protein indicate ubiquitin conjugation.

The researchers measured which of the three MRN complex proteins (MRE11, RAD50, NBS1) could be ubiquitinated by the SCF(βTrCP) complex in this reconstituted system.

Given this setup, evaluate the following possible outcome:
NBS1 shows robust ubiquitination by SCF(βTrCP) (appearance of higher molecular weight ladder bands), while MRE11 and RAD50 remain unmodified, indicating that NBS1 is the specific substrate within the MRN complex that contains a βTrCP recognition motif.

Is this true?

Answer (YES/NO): NO